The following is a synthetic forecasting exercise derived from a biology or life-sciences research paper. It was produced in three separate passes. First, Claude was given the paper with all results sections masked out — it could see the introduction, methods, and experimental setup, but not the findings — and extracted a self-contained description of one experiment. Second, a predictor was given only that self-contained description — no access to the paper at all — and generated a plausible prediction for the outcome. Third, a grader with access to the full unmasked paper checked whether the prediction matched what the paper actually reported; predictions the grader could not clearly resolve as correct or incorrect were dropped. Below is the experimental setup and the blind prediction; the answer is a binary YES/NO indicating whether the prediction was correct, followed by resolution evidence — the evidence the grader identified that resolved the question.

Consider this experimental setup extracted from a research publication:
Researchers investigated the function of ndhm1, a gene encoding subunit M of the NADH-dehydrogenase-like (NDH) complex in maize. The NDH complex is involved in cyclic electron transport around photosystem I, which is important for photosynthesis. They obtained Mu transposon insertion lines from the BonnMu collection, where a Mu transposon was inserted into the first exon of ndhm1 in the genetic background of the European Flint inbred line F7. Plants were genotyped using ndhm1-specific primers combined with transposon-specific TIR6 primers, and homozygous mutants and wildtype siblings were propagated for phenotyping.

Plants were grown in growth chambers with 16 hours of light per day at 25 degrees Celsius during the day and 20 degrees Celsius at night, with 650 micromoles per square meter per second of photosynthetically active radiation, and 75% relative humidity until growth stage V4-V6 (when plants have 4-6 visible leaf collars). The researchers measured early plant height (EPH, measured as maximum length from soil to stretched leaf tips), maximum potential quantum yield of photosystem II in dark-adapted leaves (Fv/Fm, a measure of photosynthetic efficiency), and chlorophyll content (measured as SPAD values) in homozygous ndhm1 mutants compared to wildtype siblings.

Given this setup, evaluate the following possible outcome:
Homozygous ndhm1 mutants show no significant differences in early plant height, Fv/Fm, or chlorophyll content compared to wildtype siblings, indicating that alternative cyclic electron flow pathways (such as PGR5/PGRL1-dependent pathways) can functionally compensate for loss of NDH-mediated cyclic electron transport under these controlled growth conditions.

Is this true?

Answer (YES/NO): NO